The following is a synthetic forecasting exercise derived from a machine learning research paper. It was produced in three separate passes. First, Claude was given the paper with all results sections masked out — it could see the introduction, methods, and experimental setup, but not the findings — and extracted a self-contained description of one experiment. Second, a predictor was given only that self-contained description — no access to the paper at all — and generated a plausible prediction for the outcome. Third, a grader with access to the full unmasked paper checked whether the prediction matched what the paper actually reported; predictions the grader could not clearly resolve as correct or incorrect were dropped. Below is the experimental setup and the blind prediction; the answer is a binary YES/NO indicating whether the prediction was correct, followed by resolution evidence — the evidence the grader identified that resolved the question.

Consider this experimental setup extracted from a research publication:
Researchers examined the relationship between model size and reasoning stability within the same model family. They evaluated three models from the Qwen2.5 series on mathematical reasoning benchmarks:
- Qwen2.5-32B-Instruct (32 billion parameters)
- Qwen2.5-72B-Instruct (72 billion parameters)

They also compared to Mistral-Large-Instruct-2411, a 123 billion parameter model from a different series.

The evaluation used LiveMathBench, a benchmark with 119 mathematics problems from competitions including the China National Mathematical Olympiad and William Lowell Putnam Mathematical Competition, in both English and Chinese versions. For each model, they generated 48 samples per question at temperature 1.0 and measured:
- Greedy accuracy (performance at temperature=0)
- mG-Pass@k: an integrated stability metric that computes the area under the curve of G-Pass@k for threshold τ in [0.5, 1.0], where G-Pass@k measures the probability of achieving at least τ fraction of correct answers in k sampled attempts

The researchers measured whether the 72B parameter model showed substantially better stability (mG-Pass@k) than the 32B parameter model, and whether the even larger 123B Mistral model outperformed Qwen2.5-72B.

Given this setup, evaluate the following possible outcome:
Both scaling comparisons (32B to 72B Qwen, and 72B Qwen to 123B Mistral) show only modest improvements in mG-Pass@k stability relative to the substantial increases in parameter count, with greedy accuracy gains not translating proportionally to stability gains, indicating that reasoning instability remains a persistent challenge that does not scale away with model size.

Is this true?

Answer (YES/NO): NO